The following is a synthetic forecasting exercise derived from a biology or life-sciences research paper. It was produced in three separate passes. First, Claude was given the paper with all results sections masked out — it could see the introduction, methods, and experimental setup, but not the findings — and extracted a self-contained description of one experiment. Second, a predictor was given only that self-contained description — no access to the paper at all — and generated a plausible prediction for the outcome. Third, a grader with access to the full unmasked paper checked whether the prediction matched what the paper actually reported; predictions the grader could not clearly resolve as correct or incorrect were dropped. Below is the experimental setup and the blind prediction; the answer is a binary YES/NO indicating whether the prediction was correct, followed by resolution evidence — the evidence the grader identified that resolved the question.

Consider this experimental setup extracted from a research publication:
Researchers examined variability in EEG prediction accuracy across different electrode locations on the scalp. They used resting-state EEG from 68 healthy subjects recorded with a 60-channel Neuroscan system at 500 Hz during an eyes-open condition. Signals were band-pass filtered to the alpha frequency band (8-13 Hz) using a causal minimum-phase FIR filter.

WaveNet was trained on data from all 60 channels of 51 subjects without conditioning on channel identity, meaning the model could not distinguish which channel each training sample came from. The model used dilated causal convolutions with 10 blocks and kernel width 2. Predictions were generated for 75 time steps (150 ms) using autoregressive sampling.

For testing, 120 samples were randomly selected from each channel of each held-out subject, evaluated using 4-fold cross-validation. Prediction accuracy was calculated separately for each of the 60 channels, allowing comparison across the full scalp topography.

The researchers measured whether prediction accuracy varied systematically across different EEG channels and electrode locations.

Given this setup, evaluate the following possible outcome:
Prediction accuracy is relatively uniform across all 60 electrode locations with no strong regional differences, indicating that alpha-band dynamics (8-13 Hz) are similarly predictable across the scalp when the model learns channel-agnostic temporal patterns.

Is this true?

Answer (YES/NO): YES